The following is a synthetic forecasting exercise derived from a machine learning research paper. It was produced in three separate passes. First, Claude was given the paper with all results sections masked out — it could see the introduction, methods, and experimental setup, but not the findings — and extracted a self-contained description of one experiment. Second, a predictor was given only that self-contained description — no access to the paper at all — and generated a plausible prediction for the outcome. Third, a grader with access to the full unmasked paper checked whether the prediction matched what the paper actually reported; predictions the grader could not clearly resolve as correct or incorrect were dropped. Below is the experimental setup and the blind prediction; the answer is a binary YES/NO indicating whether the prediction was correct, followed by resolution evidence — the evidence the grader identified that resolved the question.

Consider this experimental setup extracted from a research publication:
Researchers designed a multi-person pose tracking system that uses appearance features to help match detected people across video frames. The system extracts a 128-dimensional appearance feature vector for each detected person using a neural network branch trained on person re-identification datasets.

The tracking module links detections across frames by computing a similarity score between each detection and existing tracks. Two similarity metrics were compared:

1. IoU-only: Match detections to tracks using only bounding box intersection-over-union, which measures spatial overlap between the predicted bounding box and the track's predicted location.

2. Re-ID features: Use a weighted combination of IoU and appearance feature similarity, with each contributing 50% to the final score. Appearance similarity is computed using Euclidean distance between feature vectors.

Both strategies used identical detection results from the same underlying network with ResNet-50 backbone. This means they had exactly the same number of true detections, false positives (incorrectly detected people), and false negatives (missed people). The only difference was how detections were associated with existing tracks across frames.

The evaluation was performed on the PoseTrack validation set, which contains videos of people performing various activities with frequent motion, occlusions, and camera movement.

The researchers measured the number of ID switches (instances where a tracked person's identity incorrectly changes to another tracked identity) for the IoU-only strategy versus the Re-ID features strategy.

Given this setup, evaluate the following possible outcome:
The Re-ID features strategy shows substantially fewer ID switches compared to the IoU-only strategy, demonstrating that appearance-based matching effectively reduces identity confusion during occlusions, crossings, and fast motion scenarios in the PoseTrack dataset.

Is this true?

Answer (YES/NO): YES